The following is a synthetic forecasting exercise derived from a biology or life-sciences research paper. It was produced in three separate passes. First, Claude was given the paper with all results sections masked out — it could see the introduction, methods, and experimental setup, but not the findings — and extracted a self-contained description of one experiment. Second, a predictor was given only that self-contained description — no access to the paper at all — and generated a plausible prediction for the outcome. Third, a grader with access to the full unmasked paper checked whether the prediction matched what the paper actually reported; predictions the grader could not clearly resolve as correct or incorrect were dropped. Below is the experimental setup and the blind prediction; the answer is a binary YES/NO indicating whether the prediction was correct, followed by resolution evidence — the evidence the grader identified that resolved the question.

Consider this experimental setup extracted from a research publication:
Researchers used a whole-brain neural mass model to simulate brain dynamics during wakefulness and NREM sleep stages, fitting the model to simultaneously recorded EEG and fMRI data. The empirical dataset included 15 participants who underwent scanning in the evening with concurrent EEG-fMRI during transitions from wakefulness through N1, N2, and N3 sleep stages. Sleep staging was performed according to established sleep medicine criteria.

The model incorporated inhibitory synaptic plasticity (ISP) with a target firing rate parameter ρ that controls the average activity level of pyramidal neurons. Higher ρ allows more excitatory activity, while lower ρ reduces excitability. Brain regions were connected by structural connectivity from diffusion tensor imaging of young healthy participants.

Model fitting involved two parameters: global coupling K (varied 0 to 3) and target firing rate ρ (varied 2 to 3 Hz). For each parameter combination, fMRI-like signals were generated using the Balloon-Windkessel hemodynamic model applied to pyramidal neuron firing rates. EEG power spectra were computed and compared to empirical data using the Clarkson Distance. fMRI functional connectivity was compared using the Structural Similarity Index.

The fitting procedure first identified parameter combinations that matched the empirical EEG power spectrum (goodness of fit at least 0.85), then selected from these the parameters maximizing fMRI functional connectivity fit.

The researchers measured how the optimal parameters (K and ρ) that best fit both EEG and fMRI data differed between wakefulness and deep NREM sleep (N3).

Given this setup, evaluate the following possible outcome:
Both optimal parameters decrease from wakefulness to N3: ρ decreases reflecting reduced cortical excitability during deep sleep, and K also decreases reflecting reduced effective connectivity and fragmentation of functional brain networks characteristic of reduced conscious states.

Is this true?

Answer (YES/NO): YES